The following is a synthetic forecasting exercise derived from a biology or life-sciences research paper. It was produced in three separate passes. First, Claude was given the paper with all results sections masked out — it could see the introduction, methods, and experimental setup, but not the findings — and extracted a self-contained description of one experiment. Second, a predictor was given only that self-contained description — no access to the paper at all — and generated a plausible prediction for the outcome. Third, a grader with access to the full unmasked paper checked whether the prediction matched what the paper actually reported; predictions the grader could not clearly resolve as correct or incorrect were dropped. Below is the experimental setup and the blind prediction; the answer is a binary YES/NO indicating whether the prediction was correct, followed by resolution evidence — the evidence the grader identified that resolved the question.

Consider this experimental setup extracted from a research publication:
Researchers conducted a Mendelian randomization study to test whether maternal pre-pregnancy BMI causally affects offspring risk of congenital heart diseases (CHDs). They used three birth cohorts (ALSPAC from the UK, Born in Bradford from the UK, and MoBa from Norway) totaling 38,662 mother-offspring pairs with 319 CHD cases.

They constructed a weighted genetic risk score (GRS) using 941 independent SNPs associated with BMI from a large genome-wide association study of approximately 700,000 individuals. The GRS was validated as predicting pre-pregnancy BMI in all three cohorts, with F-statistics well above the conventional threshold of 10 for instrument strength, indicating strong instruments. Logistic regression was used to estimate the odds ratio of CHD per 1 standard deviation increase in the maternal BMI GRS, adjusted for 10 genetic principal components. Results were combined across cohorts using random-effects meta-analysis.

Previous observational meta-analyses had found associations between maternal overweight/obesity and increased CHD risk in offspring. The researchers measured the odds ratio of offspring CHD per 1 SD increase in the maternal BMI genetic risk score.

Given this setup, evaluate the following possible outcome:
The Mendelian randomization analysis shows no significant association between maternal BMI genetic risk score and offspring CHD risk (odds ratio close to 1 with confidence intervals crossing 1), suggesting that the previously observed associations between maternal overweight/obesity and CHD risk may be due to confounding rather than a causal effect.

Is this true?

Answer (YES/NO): YES